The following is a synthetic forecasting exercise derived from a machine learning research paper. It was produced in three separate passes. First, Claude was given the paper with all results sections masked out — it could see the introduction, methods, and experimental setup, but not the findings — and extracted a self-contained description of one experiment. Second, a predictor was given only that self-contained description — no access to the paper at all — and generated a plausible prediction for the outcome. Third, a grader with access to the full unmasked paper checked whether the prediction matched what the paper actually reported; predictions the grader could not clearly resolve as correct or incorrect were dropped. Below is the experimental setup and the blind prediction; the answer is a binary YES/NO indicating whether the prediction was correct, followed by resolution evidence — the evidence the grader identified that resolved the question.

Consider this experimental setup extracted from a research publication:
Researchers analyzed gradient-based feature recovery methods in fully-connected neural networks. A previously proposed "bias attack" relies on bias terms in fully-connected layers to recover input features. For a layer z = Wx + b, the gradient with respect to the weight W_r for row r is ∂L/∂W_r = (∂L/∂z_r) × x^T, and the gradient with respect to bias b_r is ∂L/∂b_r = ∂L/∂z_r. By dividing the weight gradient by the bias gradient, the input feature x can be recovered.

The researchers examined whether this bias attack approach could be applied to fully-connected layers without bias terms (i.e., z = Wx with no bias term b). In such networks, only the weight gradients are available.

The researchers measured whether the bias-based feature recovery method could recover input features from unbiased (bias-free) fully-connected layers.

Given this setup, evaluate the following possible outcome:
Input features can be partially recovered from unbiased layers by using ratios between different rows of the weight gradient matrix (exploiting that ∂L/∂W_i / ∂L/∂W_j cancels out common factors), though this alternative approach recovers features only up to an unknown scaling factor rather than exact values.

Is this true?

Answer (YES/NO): NO